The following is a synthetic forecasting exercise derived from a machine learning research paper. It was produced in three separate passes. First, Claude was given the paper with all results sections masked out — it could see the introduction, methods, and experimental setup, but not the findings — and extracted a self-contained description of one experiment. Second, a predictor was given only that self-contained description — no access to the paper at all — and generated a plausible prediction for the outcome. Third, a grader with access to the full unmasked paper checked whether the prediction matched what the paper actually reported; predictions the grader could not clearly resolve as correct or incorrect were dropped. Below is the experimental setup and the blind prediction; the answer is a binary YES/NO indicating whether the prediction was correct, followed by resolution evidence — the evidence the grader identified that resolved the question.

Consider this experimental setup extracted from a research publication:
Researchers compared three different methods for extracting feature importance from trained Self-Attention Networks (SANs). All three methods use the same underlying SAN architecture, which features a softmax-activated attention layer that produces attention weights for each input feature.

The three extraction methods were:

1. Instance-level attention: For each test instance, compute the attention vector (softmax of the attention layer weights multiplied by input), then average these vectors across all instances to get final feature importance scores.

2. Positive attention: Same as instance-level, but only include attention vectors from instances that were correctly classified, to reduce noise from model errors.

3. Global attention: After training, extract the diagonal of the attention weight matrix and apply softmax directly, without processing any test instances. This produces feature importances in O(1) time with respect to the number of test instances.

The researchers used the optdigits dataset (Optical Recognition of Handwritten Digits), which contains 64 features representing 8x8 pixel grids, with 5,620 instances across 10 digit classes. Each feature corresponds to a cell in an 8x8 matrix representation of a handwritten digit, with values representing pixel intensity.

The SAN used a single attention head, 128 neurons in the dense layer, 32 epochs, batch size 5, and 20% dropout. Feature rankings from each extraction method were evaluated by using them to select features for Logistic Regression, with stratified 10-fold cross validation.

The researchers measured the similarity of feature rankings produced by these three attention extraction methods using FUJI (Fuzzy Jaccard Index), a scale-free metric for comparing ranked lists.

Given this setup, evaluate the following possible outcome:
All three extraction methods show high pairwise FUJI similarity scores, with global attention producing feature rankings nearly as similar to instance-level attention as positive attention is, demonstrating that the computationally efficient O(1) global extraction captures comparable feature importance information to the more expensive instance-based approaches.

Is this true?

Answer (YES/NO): NO